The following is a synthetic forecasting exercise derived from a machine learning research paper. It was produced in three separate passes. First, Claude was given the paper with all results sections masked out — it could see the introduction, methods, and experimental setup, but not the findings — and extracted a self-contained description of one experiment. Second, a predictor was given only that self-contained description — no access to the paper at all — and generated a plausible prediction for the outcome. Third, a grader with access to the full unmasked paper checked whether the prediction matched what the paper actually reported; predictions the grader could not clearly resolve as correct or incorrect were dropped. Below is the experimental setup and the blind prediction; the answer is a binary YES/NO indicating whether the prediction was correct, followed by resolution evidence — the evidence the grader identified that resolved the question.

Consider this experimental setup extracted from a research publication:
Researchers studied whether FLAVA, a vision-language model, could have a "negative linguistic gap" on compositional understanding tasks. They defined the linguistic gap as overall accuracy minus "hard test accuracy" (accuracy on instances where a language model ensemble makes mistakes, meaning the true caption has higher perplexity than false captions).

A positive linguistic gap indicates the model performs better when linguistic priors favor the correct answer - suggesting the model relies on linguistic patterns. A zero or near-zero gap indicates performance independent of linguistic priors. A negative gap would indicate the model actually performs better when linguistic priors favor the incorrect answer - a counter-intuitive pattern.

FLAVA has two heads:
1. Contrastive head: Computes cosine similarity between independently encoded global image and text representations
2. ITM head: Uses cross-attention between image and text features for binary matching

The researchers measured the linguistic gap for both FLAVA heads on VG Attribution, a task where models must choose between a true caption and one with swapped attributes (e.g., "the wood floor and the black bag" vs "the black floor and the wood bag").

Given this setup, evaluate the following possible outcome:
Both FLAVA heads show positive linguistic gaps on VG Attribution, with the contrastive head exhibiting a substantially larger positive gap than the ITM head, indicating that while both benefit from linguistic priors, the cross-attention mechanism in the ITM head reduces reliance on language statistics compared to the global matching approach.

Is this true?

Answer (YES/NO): NO